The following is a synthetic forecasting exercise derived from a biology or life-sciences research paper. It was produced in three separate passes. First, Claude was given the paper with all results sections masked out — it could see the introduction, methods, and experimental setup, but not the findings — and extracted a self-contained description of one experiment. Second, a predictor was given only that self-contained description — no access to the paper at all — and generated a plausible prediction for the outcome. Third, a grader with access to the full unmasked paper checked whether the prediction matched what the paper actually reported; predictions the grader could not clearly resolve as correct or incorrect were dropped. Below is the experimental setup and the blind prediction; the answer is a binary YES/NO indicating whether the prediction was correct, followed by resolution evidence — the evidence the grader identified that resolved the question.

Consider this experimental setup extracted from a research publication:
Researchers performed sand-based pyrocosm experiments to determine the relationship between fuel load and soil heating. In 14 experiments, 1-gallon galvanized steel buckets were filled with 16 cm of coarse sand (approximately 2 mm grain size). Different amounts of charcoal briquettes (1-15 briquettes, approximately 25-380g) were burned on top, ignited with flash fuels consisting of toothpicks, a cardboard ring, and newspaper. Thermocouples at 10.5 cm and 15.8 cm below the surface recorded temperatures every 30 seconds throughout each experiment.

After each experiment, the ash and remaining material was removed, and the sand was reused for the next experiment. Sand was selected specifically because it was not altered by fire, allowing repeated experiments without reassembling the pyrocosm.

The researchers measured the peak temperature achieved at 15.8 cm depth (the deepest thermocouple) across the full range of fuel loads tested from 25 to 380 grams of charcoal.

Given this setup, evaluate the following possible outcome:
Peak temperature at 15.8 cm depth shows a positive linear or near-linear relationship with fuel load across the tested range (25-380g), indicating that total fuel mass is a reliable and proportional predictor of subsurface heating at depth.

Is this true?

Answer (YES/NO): NO